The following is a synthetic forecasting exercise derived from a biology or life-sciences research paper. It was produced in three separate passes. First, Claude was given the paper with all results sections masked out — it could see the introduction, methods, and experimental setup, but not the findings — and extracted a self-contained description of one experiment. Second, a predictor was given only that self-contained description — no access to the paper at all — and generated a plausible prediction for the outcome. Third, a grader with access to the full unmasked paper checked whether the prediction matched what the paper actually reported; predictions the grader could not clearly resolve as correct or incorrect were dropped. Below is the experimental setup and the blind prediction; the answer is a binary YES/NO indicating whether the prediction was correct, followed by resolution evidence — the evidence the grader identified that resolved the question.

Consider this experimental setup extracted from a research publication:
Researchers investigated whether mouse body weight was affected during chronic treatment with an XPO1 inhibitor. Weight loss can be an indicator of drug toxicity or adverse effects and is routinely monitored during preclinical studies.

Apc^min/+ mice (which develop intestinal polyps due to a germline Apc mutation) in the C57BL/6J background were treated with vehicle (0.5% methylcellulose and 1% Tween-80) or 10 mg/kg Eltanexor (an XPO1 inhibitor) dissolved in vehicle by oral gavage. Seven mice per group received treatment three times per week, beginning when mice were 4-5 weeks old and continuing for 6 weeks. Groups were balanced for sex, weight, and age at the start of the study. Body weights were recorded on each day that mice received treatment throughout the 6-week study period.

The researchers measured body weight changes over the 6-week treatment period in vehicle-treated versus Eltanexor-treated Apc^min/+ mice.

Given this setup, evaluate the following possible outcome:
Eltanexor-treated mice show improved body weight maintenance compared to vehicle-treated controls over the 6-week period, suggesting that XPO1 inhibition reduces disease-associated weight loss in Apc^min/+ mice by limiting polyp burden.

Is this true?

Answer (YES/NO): NO